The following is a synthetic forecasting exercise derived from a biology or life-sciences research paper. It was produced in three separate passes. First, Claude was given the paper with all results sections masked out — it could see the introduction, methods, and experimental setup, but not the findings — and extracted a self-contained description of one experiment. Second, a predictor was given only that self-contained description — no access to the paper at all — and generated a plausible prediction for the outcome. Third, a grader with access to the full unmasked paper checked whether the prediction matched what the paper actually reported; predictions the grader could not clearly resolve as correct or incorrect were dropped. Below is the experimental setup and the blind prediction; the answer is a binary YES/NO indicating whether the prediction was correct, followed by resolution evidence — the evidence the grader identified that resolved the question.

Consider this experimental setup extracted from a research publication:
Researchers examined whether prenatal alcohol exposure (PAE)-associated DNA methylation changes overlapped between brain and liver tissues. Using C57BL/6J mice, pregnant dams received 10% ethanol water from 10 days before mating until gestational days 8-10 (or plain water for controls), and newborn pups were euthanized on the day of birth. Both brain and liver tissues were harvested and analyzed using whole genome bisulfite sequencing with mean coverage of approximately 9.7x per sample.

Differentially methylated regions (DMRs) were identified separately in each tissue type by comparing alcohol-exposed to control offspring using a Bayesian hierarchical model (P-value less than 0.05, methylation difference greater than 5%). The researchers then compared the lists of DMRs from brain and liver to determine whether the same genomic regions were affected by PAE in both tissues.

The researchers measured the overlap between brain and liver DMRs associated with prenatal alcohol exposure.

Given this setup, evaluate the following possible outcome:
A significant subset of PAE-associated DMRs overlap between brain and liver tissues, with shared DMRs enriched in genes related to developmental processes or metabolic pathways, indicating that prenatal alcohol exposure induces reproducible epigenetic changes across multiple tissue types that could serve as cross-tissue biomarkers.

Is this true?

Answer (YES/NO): NO